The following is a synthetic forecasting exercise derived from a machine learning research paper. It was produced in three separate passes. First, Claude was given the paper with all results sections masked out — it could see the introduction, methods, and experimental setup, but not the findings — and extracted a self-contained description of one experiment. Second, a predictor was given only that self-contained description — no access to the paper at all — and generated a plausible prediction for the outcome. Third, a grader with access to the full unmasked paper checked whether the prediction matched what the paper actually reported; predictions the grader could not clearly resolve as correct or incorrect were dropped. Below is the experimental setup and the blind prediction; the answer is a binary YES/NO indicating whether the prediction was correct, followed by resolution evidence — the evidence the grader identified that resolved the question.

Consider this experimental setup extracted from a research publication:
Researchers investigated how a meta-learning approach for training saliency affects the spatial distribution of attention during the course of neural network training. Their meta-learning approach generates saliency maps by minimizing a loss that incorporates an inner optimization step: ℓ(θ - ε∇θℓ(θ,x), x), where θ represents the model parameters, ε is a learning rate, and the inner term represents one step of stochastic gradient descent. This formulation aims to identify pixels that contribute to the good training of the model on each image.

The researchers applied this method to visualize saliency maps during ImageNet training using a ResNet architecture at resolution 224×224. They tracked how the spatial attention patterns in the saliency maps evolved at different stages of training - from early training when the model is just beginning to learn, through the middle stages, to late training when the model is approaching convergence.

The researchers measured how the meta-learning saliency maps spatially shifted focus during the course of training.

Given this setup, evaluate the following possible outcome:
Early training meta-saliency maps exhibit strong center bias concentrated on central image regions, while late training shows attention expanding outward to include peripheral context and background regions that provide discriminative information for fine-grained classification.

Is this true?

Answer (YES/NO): NO